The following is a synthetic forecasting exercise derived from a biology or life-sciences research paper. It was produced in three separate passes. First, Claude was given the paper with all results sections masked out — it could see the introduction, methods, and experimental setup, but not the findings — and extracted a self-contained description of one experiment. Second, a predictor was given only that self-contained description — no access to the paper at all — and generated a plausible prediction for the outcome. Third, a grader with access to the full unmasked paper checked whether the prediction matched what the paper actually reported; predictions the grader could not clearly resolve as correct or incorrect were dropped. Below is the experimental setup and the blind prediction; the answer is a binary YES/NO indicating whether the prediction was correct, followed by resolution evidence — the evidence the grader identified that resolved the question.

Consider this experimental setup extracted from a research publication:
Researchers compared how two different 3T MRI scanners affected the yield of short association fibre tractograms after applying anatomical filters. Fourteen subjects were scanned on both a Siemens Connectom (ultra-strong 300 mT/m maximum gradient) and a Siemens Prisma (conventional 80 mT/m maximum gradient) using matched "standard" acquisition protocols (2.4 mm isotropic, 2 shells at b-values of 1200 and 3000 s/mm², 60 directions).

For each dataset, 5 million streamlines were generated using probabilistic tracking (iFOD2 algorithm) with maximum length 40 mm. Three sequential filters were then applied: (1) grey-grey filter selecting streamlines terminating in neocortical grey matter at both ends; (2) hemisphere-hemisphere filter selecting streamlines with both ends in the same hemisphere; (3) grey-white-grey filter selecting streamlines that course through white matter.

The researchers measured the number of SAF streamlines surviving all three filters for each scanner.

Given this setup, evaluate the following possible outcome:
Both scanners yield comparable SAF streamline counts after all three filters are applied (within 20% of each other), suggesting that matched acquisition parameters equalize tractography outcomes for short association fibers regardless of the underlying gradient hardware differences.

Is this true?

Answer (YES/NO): NO